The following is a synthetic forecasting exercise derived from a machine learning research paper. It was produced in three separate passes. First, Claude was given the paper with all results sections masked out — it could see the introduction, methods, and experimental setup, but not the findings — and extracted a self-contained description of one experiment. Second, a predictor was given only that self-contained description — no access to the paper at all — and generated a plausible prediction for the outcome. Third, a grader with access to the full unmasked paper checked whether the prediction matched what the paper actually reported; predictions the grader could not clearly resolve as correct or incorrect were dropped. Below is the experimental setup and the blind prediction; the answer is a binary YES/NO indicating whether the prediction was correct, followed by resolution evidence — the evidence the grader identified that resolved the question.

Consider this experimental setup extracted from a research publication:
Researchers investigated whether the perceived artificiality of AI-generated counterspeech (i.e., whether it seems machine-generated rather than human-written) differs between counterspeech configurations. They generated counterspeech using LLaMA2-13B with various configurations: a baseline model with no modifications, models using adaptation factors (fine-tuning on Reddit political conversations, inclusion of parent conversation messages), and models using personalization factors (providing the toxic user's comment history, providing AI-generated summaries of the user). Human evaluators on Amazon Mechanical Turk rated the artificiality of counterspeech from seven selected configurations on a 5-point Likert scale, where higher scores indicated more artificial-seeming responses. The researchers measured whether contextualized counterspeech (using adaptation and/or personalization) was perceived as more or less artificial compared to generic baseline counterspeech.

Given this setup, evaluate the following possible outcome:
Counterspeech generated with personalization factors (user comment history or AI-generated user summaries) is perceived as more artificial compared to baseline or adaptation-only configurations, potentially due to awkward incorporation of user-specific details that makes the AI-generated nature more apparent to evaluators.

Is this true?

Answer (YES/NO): NO